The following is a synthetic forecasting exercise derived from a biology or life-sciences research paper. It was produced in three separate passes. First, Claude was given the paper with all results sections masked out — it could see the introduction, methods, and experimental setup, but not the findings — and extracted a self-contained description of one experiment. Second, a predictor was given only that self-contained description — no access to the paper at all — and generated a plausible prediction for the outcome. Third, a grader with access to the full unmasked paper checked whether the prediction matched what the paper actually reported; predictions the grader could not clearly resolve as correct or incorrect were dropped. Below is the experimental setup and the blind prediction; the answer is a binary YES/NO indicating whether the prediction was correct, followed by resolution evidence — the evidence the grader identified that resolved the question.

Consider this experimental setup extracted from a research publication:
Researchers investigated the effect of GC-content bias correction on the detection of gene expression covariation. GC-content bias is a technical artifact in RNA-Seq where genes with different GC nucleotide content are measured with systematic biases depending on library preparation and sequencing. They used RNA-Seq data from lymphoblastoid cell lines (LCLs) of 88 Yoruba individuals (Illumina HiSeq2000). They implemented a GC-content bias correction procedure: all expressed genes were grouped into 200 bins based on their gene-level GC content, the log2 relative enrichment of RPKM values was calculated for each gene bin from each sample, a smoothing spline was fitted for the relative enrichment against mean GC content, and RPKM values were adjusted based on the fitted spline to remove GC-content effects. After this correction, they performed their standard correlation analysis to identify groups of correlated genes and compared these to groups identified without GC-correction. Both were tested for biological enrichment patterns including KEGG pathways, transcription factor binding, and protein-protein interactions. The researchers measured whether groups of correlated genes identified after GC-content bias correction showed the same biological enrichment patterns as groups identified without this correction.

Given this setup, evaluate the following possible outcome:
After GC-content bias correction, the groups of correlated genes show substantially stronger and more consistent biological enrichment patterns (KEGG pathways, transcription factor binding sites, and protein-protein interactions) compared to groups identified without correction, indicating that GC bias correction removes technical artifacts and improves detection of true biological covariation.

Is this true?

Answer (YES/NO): NO